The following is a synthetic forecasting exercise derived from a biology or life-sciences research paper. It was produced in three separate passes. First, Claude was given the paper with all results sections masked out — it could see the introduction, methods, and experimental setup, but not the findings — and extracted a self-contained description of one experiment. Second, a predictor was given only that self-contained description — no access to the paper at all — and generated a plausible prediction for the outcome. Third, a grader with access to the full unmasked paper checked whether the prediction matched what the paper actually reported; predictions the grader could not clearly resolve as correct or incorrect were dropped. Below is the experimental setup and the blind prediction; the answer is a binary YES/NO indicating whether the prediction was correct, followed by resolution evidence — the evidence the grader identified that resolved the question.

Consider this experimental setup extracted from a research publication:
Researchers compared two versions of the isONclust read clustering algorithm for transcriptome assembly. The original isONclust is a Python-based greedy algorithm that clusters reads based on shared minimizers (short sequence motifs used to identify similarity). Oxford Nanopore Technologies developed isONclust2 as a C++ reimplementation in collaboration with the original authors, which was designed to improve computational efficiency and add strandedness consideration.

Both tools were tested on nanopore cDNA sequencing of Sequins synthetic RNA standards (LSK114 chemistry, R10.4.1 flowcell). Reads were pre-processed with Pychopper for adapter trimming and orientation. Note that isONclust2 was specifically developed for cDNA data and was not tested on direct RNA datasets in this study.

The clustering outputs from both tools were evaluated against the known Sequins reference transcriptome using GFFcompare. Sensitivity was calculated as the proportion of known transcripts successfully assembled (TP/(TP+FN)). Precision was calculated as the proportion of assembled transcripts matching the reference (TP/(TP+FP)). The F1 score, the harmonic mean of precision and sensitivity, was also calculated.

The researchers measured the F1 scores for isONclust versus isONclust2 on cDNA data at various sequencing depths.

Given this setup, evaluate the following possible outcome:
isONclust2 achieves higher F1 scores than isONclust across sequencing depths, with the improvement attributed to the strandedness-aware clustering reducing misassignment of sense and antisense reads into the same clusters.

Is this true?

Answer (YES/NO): NO